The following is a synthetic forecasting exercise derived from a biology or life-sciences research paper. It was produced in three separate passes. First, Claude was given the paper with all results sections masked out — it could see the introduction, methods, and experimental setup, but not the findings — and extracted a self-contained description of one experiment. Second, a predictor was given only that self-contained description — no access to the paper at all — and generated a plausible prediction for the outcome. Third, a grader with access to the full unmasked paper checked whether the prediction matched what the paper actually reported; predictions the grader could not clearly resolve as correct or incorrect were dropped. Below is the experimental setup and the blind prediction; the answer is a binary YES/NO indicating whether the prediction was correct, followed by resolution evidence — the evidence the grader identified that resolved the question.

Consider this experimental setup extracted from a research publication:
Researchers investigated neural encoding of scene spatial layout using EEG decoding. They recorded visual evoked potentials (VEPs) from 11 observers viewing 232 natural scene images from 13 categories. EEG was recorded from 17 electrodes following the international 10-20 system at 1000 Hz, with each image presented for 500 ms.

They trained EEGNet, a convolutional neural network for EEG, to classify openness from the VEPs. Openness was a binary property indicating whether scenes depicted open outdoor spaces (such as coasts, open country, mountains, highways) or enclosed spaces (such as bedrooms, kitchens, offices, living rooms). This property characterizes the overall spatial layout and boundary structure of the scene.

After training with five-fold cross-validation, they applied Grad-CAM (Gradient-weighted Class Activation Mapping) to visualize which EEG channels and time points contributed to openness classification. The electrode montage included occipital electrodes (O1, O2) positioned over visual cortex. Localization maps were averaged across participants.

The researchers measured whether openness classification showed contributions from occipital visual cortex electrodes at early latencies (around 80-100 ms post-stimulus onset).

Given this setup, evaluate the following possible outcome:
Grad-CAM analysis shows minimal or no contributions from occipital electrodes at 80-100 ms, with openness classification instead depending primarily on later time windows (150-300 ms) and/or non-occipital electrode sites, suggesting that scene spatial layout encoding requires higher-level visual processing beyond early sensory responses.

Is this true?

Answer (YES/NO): NO